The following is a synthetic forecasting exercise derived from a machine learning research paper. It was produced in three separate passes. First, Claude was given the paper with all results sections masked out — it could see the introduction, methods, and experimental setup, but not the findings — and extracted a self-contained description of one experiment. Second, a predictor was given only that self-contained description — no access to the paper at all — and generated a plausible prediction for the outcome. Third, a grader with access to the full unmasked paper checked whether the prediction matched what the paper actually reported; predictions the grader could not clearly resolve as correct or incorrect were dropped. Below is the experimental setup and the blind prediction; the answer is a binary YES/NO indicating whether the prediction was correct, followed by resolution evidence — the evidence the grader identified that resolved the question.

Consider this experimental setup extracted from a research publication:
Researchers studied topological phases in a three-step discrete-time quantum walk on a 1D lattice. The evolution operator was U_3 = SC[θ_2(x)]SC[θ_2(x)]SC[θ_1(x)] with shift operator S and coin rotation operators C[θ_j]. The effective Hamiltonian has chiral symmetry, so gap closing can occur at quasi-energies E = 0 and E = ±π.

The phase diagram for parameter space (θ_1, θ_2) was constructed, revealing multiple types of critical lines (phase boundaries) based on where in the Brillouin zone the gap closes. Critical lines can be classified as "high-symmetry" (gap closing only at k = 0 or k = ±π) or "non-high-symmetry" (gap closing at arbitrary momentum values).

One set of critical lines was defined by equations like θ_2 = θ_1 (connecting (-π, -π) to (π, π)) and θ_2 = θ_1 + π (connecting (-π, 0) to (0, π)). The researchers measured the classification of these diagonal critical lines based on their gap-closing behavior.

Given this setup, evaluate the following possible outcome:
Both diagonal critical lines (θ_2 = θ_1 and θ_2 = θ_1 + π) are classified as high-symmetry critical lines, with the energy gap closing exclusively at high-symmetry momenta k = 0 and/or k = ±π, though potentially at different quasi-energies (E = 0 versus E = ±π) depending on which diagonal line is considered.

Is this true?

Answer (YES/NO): NO